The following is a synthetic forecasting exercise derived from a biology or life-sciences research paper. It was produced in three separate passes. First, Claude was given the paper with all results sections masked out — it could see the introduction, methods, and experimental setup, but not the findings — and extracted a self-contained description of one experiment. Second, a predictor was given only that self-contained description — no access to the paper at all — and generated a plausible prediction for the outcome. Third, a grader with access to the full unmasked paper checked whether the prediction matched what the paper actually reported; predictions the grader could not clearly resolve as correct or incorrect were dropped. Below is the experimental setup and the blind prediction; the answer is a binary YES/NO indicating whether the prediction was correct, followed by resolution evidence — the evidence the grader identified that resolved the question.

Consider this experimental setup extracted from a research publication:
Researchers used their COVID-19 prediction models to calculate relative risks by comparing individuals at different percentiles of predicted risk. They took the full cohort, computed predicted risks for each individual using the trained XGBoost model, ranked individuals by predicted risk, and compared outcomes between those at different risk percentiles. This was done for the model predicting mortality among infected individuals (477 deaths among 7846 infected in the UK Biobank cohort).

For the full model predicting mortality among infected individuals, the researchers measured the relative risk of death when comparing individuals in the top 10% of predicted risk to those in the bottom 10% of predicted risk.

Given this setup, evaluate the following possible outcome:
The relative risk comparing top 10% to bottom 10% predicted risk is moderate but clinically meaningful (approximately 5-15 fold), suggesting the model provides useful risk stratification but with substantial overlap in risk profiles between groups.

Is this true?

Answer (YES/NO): NO